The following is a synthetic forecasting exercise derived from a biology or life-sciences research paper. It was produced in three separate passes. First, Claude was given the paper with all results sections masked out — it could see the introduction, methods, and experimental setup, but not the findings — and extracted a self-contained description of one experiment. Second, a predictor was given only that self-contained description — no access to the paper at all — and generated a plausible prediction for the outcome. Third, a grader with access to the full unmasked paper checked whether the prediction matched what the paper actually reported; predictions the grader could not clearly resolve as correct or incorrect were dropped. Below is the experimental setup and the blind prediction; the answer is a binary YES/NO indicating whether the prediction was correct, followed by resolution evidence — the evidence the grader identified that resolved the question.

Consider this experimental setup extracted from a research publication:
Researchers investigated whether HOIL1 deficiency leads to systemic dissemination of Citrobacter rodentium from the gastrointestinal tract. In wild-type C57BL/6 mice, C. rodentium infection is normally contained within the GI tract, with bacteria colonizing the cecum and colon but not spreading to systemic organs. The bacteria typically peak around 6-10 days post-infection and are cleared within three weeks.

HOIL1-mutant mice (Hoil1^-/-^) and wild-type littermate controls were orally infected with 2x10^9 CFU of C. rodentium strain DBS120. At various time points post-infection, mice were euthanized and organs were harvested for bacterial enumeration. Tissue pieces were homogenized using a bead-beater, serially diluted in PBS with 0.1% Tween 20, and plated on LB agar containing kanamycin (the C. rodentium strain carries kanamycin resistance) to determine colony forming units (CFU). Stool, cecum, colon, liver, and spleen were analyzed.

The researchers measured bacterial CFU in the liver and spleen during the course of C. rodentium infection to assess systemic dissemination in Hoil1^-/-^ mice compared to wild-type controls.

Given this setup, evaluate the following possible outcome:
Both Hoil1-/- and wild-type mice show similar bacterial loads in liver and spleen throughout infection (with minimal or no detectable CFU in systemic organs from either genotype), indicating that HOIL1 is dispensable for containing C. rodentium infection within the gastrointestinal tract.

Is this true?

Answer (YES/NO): NO